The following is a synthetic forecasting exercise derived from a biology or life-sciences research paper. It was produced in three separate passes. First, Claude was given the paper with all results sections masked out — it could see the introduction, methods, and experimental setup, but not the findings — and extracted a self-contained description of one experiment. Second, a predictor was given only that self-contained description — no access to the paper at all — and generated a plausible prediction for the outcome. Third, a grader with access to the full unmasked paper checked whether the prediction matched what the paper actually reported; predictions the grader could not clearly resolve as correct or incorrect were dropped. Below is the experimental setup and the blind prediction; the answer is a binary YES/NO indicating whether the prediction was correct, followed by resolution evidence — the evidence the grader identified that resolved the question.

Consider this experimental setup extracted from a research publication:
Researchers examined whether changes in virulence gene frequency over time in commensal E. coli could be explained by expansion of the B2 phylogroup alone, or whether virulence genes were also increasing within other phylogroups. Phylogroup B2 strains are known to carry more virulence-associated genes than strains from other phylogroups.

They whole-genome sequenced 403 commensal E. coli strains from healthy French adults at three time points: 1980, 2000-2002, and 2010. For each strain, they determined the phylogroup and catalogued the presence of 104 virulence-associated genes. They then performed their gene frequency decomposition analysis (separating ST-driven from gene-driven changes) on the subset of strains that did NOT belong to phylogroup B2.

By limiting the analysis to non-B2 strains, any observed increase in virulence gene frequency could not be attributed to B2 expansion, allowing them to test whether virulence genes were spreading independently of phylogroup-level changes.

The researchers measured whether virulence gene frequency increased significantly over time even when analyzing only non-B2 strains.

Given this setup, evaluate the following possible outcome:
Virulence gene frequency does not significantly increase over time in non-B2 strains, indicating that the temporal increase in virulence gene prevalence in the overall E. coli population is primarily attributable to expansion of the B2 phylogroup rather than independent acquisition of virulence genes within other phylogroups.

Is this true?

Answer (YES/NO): NO